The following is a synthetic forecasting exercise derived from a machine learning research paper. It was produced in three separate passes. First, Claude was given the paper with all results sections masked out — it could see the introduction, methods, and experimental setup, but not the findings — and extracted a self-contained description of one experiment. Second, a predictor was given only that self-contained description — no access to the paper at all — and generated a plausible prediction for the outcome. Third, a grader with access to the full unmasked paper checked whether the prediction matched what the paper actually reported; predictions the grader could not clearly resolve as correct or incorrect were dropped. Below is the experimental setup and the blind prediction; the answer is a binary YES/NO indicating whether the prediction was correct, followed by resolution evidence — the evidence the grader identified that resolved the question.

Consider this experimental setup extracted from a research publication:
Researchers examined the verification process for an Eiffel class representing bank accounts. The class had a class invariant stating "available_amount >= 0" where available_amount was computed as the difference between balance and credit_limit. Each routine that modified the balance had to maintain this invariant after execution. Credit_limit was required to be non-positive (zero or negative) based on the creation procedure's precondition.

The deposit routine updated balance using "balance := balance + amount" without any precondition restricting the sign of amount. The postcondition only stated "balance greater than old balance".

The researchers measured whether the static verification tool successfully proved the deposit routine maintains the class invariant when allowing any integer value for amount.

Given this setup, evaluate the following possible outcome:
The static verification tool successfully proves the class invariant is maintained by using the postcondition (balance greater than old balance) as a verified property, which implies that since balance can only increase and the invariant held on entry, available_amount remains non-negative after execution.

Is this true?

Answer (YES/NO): NO